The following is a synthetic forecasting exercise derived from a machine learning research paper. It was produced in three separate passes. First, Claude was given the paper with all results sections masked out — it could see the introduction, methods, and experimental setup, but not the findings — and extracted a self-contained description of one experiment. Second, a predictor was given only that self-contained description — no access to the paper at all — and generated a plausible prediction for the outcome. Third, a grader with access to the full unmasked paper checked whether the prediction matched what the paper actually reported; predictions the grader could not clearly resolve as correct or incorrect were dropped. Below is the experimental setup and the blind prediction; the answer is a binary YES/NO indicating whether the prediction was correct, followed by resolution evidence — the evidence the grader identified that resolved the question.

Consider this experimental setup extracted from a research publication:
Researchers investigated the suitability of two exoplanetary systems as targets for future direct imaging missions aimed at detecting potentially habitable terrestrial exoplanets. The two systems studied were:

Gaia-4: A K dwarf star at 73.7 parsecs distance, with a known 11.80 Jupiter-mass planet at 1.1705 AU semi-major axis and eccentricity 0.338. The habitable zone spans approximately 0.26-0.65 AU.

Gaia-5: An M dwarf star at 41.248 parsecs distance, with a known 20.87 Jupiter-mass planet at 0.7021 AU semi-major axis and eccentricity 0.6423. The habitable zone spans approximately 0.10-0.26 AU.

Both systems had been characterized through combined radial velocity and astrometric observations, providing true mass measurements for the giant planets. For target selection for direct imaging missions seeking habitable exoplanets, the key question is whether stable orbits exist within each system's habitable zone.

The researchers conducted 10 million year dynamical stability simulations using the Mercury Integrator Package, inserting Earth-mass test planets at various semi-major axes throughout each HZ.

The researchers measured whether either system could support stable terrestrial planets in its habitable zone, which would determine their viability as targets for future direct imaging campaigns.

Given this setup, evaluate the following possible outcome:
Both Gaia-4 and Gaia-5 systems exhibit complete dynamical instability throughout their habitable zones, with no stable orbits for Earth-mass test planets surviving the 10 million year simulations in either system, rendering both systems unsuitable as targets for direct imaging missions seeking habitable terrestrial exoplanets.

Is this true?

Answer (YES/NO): NO